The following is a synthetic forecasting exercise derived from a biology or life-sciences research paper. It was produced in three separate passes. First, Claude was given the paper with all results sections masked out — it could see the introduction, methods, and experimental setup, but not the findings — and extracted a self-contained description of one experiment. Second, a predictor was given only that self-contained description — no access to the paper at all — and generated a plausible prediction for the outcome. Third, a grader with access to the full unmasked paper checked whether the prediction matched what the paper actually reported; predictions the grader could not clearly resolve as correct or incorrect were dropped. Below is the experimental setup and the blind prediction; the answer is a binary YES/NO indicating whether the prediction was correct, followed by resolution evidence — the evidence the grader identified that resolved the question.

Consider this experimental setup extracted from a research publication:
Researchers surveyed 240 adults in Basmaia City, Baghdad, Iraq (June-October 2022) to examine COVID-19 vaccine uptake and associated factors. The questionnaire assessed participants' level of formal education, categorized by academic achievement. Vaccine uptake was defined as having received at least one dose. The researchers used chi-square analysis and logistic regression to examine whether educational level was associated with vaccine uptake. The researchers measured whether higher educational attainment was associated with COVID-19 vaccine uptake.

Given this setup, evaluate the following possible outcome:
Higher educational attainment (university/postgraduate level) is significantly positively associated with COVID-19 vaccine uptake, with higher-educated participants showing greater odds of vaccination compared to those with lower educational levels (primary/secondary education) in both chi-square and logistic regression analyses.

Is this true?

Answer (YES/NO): YES